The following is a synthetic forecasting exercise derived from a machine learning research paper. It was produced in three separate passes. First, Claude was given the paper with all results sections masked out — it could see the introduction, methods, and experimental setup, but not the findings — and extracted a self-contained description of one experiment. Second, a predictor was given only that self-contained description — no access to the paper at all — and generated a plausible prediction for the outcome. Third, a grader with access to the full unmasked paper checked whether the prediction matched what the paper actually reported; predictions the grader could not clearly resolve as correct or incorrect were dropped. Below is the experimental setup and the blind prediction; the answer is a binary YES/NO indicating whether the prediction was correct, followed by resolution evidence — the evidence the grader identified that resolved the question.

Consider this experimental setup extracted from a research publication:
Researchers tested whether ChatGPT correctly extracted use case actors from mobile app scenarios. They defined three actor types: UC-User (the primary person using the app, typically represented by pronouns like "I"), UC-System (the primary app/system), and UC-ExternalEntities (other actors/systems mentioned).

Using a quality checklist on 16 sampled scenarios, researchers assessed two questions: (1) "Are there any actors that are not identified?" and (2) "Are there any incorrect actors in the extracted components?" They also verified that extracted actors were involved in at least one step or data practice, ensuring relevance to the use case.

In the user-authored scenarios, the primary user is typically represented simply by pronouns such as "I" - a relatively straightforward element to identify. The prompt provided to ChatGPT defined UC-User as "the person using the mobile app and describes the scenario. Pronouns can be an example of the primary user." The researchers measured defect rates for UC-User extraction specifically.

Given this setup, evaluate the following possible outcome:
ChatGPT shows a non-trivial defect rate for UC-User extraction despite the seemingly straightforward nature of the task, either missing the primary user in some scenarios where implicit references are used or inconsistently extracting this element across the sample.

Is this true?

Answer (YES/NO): YES